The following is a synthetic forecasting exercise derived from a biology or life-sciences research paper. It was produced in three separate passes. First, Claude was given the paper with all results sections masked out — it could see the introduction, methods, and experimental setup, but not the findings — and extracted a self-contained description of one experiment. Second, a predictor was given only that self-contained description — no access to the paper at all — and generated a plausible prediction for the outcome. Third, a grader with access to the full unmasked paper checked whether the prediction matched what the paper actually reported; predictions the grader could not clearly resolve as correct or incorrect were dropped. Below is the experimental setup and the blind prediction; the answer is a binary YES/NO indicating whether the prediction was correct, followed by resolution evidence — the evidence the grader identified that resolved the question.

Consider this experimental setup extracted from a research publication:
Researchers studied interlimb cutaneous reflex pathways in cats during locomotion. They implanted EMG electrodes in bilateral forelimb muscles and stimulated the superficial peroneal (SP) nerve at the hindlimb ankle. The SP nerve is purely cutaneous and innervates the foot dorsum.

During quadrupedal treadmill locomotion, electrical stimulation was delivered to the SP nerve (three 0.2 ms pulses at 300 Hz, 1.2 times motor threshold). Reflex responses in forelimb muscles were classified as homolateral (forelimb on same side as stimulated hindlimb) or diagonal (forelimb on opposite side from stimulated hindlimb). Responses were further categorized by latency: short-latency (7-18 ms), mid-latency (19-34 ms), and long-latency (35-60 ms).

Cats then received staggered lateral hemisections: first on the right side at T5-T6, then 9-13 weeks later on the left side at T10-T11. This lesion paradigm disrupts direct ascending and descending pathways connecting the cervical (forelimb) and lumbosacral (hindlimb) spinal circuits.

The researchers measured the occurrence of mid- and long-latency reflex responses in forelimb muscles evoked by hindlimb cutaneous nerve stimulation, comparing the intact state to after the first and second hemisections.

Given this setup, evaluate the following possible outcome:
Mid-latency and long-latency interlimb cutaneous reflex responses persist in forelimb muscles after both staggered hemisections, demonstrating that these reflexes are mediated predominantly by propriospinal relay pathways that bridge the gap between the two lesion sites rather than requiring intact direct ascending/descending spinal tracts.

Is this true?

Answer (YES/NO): NO